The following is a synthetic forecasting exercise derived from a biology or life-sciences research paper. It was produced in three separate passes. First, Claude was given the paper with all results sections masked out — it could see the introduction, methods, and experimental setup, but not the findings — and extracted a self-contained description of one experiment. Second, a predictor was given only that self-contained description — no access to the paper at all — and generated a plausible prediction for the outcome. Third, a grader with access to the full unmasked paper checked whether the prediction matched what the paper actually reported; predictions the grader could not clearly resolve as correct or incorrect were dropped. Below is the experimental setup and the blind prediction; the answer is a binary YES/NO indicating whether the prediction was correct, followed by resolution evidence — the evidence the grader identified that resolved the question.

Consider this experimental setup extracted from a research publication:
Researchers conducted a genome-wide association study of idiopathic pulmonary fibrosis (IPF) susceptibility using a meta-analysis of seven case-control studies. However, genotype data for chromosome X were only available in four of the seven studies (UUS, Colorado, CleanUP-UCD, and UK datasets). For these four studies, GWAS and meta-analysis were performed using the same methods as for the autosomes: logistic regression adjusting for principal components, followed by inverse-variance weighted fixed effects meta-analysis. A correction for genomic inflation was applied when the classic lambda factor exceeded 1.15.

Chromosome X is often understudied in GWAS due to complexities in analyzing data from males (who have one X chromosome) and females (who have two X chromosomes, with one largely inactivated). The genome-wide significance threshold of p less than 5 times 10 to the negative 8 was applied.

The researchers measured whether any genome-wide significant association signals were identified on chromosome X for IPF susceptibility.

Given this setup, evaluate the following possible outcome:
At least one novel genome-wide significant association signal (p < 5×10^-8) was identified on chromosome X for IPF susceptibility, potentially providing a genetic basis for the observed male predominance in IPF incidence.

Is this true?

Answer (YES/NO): NO